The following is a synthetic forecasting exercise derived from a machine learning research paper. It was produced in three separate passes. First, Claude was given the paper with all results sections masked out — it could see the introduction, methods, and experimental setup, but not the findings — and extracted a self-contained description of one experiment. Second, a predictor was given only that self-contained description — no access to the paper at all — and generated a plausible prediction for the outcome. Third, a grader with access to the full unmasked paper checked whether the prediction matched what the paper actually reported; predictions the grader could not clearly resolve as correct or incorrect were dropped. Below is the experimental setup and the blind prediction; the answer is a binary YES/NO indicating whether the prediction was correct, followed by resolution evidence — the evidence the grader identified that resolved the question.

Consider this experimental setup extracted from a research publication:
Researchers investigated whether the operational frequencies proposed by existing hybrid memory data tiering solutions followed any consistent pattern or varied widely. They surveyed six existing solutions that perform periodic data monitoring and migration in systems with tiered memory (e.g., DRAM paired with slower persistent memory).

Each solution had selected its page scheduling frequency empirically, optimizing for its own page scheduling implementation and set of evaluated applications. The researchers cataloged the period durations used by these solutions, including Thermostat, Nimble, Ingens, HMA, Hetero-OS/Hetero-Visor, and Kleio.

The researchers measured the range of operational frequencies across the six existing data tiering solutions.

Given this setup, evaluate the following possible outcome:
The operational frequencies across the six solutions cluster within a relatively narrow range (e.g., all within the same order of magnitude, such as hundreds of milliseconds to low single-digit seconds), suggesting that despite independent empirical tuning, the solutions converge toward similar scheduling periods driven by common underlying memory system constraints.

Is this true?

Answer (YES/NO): NO